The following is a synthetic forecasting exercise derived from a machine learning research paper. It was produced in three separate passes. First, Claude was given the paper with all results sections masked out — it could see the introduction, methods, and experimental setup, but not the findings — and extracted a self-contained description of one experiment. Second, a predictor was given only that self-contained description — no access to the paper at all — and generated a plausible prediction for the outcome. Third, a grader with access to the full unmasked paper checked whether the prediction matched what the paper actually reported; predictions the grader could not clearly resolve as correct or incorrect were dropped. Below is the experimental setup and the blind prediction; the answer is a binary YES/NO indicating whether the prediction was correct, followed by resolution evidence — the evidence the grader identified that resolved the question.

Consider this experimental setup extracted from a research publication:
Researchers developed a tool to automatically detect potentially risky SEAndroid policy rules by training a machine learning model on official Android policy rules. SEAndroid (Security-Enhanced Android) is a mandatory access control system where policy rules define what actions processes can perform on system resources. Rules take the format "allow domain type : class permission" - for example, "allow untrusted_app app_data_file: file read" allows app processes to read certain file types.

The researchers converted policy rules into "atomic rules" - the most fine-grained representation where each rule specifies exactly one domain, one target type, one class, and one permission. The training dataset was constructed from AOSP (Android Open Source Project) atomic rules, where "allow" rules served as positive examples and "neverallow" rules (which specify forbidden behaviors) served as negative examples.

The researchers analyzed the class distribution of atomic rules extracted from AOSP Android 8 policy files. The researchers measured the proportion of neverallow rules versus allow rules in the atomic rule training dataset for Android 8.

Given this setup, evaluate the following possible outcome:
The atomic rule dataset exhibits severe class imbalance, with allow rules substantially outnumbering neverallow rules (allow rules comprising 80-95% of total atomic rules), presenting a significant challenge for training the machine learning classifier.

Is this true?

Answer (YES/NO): NO